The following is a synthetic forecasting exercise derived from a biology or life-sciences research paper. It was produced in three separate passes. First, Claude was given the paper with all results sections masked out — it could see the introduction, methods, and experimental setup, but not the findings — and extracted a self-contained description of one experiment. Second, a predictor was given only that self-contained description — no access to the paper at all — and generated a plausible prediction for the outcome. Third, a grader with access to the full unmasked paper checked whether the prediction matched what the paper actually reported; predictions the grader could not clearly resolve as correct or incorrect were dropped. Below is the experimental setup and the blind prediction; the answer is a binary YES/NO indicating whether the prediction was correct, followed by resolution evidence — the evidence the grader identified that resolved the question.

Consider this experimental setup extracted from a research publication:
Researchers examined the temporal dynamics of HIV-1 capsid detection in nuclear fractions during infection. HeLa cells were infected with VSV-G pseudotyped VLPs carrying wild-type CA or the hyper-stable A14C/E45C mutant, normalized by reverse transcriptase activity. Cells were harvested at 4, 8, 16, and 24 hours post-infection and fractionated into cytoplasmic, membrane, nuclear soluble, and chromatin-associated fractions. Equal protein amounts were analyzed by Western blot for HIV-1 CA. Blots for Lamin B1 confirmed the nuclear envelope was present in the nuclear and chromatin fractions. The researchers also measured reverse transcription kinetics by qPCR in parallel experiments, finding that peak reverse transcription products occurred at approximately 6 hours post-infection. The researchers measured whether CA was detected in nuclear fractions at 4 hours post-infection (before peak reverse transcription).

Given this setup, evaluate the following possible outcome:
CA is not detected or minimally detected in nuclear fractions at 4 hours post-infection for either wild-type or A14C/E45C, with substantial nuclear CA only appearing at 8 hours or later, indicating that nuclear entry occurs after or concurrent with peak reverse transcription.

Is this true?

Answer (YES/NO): NO